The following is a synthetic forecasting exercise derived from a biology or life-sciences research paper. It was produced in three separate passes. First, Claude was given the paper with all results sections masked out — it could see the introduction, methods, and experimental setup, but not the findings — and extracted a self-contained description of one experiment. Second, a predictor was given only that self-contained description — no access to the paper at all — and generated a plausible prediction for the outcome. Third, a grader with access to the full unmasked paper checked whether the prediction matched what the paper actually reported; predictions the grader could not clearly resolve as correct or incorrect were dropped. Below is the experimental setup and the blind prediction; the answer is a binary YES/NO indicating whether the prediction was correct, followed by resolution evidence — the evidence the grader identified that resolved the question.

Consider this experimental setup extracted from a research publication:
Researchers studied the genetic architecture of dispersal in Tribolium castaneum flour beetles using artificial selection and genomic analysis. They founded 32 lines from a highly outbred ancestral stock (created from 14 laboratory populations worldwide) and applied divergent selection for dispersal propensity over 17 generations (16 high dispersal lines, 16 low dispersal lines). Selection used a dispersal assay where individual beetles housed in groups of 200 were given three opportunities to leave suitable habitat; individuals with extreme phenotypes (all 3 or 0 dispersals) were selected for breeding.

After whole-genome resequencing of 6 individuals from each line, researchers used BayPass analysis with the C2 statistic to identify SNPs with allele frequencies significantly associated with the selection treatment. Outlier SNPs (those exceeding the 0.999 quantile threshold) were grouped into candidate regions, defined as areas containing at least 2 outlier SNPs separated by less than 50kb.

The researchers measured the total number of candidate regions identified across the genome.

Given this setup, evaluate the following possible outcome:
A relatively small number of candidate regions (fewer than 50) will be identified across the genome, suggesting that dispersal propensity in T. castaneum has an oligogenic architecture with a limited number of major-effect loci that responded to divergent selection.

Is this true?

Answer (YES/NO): NO